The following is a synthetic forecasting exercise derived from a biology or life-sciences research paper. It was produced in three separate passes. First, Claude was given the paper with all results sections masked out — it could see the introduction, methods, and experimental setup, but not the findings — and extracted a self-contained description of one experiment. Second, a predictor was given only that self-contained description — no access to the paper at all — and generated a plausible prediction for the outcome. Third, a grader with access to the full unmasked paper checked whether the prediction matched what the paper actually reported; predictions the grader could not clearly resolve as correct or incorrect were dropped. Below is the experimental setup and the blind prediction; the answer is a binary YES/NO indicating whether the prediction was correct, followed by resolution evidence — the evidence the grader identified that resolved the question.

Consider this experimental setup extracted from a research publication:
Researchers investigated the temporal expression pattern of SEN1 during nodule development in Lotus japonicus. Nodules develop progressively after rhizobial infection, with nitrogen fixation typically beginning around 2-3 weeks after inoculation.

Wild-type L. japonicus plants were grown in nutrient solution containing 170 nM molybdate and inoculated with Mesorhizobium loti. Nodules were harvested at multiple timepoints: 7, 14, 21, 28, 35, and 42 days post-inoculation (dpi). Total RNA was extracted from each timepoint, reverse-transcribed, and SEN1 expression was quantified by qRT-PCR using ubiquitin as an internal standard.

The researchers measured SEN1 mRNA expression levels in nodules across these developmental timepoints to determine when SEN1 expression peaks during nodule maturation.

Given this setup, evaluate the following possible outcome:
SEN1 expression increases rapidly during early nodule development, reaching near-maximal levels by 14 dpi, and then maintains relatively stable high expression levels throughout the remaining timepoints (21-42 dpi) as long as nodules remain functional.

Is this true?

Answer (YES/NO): NO